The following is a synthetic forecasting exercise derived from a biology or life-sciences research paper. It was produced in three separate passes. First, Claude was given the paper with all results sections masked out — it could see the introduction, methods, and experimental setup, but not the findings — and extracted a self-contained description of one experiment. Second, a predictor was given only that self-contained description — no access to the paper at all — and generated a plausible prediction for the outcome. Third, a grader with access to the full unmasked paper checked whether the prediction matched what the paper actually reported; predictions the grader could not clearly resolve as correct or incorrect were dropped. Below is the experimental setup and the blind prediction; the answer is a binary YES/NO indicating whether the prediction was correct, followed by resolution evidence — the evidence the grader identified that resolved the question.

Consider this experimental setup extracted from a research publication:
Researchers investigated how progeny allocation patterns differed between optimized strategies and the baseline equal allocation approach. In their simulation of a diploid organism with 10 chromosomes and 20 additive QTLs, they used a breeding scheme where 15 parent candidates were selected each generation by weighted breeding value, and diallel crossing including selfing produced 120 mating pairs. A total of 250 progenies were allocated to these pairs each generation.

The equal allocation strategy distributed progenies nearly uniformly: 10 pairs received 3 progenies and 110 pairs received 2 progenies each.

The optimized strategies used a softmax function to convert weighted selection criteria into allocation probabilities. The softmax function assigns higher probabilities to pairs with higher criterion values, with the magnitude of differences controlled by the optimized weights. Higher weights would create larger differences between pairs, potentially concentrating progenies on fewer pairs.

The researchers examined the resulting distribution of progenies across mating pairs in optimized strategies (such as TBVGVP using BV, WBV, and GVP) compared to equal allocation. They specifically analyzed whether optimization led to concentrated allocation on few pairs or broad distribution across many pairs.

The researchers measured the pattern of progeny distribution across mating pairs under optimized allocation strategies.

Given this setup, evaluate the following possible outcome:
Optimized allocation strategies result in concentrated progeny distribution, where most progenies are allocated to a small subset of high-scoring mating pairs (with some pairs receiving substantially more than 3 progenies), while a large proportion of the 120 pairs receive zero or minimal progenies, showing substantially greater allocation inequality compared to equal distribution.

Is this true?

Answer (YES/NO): NO